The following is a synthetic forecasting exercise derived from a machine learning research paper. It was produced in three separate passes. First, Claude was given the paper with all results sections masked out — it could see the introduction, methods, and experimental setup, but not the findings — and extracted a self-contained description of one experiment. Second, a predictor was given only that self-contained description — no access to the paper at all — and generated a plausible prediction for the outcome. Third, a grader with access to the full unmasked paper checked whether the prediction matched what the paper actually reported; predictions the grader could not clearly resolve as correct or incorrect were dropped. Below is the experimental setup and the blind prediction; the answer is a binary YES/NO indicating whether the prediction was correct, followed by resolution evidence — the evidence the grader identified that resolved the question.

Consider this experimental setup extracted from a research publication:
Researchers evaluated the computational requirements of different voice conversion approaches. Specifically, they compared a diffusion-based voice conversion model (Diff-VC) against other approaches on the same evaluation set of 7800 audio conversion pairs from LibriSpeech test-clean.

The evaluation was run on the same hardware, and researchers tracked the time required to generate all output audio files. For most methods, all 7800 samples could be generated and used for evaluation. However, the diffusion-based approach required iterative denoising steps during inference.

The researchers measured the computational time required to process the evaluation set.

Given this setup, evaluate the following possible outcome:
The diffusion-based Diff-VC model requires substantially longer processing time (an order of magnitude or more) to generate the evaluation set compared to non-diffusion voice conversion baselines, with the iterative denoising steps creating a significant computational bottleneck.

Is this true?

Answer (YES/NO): YES